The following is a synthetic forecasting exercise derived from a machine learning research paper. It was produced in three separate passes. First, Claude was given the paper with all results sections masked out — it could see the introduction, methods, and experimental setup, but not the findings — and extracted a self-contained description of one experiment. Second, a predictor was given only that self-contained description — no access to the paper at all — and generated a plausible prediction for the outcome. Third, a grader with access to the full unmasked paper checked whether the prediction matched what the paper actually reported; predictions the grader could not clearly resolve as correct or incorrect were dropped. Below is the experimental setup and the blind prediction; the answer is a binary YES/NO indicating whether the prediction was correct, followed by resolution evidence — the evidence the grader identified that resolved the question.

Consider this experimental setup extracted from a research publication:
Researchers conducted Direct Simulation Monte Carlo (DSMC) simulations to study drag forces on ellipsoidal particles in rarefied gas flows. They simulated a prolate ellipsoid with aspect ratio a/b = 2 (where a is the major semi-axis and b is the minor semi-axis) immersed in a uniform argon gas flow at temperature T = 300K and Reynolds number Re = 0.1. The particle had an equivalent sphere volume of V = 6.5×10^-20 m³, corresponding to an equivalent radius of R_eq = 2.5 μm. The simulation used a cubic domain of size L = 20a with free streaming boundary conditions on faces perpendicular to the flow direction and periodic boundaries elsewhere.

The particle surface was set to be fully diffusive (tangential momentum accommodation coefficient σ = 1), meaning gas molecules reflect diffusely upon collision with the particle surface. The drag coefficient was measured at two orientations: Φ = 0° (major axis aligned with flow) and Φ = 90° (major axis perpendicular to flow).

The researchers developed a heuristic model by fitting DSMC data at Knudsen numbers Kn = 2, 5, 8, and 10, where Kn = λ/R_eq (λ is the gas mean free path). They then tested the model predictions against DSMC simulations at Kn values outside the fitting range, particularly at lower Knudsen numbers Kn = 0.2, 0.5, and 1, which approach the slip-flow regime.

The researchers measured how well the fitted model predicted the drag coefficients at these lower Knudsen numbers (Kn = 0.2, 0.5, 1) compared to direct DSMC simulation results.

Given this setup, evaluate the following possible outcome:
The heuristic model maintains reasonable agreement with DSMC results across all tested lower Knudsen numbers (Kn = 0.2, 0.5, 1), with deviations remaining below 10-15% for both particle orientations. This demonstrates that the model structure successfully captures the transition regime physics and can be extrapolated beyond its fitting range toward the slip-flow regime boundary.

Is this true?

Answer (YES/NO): NO